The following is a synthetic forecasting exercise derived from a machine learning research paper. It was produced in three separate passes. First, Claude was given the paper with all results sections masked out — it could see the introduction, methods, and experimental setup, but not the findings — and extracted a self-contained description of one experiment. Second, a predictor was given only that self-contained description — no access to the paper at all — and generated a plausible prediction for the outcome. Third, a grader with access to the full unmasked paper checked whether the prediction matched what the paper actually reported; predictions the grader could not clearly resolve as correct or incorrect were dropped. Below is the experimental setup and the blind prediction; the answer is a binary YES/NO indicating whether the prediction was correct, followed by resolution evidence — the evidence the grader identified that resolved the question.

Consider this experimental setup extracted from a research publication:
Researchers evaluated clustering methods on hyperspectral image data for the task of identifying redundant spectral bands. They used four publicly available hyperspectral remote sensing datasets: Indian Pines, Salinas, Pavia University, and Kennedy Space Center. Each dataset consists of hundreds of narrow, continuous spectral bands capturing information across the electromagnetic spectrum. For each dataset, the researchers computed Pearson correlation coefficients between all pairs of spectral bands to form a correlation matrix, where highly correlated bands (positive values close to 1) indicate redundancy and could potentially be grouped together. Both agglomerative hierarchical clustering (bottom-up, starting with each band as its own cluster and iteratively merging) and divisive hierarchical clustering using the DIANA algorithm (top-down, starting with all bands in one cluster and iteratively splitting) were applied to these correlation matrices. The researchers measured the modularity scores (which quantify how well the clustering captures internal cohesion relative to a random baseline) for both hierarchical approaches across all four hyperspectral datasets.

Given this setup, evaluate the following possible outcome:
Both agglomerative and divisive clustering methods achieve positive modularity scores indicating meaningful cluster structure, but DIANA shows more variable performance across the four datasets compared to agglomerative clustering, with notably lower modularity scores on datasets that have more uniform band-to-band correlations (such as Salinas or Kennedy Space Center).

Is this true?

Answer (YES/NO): NO